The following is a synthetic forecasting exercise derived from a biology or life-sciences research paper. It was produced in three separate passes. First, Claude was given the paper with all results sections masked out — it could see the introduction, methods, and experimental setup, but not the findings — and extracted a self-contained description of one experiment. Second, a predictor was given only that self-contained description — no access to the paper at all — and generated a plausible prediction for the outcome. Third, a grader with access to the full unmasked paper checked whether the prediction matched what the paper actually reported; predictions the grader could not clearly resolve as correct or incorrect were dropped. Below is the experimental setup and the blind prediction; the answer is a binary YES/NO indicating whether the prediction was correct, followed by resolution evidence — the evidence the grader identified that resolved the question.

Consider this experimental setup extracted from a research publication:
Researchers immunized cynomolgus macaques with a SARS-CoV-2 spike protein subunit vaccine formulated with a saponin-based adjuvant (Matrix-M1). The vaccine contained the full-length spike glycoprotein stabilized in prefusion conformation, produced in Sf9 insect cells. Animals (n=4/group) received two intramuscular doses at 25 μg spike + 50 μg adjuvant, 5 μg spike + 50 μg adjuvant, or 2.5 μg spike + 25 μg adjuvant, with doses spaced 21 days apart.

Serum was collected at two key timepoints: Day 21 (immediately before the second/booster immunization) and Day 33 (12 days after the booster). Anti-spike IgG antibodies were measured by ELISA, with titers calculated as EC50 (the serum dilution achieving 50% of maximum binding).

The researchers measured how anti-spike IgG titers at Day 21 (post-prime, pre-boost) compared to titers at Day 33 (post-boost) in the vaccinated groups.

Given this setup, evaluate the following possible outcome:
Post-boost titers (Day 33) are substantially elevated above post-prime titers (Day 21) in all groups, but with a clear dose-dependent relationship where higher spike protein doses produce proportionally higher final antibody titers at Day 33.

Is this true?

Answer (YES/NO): NO